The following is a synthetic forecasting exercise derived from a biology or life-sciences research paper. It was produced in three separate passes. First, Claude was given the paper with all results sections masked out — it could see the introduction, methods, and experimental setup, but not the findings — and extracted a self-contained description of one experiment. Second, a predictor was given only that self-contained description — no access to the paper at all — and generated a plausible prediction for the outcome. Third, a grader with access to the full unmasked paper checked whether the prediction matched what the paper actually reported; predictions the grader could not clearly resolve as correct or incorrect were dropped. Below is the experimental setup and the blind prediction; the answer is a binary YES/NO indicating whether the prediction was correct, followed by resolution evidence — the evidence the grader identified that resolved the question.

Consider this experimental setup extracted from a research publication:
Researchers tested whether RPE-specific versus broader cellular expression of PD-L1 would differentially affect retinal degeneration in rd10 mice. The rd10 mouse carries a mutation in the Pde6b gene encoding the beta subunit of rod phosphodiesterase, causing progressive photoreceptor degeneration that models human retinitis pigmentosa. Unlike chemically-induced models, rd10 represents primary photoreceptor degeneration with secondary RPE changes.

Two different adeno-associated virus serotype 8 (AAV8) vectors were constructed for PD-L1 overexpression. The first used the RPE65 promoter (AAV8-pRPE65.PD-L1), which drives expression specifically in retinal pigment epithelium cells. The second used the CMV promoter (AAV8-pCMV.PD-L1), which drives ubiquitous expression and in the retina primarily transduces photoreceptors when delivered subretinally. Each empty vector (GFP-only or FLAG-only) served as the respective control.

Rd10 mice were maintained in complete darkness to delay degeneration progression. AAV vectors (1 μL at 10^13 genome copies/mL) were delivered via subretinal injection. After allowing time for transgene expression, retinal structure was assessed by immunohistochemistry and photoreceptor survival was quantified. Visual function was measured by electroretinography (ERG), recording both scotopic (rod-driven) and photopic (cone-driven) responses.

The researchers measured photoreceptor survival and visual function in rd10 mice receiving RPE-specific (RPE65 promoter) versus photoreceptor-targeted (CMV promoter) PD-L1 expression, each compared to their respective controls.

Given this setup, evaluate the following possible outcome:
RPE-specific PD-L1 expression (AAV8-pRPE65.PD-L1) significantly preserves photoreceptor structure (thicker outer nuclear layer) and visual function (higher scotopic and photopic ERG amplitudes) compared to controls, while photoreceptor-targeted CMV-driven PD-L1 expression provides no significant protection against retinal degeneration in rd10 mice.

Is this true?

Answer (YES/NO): NO